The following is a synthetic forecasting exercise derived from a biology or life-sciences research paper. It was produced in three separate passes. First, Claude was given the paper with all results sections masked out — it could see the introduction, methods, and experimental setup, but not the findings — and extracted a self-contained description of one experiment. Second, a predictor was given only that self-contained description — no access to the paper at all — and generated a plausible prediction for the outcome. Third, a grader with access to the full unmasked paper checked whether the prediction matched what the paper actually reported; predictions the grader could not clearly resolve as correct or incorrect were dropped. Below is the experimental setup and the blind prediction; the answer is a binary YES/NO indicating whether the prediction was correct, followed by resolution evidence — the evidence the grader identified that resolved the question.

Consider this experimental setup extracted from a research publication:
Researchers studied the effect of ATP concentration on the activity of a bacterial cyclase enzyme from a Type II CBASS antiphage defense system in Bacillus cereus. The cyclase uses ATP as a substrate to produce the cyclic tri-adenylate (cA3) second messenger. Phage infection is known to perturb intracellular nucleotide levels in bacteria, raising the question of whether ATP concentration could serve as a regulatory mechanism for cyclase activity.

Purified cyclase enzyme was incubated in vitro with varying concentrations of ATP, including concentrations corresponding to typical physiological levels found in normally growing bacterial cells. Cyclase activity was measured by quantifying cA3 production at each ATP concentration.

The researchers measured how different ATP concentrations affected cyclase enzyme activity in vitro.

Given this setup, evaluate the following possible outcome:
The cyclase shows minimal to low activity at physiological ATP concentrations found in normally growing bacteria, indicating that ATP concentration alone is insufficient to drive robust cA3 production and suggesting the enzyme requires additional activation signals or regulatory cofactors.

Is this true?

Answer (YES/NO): YES